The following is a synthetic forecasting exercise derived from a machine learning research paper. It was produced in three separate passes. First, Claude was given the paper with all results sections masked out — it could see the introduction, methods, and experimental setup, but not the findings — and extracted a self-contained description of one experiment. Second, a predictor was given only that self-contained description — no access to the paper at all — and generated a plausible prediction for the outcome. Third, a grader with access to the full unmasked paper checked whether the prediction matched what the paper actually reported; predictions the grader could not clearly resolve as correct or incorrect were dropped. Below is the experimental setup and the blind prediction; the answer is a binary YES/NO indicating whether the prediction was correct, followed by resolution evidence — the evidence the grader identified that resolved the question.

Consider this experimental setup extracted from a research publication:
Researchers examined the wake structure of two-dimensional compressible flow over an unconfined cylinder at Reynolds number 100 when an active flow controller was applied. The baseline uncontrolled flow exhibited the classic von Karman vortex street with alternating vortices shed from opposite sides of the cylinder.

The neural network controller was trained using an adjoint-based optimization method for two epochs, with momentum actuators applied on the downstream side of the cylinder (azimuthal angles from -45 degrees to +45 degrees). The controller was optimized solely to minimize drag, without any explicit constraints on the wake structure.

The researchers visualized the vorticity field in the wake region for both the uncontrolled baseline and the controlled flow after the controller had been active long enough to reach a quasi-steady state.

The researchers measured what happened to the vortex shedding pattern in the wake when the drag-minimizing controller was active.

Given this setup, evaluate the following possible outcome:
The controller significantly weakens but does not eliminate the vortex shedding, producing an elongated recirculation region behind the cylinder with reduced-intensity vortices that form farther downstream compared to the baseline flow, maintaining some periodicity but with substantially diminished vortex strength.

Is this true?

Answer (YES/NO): NO